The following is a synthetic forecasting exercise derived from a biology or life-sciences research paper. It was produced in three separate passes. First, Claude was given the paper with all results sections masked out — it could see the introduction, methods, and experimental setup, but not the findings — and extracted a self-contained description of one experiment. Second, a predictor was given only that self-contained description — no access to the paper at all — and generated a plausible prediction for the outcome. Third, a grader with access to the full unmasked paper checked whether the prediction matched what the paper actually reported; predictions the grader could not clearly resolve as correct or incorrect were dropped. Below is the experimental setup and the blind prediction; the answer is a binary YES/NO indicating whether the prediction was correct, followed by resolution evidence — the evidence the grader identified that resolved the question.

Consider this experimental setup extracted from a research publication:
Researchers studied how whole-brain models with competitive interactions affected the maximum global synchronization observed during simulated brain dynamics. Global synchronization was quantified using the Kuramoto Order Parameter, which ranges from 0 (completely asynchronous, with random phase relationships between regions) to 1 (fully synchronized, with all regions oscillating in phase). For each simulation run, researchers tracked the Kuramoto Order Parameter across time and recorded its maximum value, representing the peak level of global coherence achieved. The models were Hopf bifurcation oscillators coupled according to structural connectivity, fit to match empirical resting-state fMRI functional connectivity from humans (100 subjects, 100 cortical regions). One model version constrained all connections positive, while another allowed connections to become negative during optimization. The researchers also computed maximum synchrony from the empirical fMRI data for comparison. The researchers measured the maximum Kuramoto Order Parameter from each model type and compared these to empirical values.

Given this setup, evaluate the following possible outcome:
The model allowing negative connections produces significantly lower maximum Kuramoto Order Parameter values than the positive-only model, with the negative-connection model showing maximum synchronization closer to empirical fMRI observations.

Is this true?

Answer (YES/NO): YES